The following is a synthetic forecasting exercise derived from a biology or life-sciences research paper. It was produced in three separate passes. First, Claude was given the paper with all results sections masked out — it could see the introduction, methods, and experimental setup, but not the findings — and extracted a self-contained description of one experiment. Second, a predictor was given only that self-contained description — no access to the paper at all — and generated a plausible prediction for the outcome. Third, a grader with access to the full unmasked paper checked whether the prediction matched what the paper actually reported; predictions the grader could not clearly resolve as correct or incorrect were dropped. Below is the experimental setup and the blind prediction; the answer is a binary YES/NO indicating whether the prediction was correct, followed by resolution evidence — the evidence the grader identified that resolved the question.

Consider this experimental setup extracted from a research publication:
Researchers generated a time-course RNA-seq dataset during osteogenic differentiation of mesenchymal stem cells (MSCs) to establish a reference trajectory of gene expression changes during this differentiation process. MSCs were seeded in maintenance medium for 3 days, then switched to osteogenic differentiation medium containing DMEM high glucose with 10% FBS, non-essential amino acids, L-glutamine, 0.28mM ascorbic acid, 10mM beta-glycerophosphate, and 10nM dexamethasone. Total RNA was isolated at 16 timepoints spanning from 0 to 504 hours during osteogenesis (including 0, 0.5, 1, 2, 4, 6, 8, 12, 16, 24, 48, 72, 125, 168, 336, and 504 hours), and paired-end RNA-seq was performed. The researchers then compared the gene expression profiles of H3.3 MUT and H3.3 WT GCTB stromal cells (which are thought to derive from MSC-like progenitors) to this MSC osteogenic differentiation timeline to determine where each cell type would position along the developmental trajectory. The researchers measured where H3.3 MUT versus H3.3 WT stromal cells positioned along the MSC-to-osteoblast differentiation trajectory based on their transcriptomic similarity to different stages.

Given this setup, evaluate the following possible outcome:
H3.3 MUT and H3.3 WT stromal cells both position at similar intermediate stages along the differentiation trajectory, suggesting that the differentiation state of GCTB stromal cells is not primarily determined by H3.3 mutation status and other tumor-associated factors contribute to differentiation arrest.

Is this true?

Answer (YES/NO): NO